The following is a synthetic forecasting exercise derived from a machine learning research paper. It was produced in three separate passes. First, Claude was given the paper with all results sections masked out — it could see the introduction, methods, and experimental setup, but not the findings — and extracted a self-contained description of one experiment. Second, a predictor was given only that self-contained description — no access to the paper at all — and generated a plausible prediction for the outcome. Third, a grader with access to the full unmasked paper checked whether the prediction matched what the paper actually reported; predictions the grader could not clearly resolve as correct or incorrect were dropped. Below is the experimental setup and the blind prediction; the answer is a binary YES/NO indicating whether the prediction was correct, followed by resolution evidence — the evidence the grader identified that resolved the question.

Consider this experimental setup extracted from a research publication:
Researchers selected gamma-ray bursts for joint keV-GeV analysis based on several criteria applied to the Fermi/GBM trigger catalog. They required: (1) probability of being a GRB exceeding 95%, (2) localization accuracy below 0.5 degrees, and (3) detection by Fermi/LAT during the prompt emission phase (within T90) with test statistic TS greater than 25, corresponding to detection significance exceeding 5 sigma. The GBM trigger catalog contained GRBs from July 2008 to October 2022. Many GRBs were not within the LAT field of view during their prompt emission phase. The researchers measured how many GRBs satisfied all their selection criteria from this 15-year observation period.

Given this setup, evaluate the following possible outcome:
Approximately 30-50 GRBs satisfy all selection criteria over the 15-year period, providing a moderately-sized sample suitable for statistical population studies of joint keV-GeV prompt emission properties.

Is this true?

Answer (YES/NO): YES